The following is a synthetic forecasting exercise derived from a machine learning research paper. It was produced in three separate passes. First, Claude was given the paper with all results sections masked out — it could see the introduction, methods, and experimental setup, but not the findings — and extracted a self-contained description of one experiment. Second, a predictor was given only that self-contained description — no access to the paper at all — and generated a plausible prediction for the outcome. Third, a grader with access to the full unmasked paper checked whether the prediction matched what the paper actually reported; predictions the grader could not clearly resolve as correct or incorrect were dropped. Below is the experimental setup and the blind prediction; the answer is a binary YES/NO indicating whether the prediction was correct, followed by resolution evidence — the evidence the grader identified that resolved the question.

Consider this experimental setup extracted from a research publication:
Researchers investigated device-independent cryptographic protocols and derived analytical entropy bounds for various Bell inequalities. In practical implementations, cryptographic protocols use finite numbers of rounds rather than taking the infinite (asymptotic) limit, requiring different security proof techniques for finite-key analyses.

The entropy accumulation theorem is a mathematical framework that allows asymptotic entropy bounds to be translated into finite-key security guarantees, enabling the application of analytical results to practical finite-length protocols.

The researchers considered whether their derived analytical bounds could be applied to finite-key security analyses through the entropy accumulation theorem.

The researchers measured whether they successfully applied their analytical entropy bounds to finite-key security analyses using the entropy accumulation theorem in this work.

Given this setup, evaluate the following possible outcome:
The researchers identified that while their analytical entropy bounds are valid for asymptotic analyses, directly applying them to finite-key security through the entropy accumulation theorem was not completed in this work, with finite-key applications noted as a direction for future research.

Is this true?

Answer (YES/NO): YES